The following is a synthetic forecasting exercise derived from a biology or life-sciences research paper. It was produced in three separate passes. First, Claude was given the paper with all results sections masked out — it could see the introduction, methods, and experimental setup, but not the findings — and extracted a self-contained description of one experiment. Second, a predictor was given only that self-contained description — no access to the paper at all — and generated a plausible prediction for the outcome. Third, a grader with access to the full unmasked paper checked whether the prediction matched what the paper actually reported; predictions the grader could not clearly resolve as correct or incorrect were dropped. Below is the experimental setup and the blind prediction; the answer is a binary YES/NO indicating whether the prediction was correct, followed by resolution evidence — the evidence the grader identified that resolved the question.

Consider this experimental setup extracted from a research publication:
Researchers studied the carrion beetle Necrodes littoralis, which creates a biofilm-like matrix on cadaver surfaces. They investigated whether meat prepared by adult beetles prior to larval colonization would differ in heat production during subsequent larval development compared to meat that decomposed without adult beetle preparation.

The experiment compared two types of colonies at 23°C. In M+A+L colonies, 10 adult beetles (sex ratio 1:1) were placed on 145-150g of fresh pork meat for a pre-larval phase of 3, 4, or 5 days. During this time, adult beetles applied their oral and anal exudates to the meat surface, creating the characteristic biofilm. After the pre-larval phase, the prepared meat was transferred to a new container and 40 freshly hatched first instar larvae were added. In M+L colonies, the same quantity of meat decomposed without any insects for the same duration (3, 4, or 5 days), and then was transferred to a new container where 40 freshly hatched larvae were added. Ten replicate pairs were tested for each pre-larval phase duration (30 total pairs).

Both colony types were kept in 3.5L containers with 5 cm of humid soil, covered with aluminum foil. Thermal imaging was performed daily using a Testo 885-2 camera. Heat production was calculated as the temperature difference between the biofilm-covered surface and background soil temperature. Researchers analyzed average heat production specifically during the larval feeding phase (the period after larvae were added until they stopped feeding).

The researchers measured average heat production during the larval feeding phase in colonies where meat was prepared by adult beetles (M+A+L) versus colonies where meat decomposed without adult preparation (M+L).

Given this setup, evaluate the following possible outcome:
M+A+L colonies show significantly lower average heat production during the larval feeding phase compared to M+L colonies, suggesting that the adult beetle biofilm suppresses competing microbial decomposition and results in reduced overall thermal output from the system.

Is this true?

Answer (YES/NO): NO